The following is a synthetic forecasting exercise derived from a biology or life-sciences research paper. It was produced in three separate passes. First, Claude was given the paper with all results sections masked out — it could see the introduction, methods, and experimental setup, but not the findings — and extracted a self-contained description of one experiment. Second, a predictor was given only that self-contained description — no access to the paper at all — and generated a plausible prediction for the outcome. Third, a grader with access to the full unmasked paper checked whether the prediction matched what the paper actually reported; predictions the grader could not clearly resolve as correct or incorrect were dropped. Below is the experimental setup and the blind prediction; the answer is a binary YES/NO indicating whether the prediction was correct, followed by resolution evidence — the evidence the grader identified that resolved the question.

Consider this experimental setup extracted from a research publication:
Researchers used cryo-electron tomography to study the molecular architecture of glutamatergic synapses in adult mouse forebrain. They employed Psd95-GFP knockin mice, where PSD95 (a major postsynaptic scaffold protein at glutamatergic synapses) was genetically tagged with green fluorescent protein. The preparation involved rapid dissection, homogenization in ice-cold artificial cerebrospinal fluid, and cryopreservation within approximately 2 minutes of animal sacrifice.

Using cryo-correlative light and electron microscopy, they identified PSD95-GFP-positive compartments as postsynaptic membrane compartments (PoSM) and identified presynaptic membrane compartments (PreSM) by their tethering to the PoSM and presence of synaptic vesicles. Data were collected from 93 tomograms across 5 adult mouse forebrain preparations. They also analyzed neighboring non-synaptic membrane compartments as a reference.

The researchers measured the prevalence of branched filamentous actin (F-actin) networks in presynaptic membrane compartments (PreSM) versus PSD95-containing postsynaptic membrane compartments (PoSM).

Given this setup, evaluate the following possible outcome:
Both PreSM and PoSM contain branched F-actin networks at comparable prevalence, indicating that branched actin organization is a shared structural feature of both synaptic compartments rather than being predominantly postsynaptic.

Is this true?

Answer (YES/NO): NO